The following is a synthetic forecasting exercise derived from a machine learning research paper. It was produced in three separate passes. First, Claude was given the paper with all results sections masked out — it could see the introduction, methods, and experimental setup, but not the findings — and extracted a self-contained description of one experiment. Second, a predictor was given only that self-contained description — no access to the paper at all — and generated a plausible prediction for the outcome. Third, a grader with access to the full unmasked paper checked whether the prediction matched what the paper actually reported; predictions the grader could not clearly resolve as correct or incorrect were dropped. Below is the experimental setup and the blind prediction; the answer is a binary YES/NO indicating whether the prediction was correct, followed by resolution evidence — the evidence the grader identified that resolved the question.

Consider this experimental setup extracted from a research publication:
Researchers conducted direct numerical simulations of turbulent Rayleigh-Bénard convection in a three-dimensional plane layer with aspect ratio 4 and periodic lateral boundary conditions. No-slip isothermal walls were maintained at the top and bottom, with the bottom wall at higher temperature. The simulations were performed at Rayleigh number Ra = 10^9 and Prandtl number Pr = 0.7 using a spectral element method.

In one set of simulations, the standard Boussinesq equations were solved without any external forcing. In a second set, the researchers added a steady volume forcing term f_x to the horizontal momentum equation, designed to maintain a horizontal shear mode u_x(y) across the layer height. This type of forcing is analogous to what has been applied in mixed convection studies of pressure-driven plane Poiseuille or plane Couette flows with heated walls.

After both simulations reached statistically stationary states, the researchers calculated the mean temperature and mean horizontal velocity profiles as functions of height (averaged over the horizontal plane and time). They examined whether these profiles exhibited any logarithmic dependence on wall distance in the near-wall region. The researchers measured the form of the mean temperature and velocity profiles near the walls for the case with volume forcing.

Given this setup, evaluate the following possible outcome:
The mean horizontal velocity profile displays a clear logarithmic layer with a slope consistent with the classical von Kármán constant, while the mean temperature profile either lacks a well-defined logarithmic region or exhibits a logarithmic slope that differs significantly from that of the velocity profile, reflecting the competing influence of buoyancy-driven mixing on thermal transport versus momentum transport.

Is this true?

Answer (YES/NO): NO